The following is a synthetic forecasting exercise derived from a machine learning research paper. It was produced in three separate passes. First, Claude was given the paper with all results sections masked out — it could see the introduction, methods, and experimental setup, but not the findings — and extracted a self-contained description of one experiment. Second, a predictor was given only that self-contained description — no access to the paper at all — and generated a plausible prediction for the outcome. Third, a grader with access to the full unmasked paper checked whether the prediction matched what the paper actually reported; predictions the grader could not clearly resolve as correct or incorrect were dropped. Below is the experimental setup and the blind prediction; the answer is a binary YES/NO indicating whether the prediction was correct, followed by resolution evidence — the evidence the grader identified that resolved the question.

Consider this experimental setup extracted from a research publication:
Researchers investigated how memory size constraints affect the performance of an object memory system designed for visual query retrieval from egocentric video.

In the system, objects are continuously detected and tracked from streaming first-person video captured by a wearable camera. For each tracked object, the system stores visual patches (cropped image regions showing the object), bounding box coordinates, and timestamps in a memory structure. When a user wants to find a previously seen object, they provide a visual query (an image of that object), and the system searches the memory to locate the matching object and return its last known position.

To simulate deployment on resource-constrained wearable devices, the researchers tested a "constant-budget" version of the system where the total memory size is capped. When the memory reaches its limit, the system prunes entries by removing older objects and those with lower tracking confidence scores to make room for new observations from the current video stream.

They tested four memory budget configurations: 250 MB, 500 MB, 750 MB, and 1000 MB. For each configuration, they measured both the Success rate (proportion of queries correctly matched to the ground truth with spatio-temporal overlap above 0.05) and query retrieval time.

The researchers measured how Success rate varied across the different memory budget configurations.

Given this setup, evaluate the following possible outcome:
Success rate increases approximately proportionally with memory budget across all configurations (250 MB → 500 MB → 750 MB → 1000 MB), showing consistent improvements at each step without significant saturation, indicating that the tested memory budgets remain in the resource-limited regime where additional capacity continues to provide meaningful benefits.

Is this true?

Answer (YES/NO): NO